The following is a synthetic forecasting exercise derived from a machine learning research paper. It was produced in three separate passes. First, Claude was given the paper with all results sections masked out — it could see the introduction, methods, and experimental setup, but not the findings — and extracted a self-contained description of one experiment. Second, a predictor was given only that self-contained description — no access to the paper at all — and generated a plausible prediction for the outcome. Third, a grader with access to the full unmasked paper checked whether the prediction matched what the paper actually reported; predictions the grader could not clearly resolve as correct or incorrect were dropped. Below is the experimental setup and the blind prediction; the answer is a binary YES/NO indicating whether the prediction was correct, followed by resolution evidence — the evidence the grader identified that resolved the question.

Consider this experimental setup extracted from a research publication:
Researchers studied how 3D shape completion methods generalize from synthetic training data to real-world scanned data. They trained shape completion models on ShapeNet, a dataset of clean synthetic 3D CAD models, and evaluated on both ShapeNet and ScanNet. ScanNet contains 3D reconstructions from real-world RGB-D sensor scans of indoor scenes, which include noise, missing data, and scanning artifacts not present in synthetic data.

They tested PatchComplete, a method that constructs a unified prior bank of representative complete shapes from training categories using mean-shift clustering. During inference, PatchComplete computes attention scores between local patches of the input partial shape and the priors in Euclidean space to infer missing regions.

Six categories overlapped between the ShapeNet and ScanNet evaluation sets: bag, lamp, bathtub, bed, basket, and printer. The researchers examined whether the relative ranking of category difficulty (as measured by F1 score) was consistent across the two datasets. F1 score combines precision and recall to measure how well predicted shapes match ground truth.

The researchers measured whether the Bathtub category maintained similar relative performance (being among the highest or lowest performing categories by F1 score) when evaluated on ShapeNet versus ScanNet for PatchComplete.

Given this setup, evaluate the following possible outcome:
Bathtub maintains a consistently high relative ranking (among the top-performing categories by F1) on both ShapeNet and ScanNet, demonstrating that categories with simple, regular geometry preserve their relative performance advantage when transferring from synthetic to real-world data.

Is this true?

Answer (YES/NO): YES